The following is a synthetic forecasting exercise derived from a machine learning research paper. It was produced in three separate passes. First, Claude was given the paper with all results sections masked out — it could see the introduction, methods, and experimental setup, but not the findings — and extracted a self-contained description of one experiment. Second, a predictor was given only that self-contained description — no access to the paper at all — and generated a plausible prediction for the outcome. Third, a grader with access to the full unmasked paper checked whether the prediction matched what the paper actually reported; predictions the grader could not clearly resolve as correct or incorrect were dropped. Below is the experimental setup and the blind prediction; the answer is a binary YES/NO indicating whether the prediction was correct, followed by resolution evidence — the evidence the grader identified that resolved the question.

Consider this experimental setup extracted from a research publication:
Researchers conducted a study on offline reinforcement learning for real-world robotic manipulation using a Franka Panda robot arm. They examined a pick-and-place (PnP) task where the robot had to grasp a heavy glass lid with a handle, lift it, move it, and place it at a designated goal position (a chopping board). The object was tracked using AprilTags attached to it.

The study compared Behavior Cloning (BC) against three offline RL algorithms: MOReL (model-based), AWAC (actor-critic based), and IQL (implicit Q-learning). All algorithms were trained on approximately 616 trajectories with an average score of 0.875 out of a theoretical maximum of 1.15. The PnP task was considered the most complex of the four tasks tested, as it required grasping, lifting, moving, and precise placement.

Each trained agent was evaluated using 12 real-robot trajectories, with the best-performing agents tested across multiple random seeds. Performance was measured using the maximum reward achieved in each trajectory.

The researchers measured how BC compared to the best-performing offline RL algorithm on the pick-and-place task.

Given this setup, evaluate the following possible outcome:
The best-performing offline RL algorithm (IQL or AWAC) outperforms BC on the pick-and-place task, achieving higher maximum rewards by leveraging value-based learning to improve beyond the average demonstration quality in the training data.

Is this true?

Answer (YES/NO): NO